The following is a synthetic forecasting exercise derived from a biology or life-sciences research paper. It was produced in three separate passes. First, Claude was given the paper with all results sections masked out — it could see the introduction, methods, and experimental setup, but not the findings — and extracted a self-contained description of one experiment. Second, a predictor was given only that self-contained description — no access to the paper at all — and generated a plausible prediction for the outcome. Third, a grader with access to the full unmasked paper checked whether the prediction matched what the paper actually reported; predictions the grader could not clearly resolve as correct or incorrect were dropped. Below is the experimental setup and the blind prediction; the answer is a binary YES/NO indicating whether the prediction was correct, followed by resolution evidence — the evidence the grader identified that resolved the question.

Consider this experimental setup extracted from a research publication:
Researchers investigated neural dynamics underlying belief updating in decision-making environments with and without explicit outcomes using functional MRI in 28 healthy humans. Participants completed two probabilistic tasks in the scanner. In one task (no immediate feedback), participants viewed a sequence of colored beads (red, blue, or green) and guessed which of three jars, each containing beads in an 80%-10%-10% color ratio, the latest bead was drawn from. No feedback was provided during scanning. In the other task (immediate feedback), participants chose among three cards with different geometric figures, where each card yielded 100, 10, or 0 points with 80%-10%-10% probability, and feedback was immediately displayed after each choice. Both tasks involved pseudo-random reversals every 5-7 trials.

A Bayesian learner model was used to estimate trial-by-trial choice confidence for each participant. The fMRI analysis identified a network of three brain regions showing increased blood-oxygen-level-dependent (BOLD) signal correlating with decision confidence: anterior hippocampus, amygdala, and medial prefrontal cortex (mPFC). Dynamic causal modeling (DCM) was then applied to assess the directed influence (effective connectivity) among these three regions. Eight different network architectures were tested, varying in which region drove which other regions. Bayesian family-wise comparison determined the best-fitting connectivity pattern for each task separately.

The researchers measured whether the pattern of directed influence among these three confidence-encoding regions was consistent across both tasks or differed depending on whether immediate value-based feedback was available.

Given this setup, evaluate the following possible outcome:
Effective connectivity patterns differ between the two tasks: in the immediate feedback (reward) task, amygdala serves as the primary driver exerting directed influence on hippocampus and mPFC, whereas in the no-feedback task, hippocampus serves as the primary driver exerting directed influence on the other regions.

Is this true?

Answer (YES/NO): NO